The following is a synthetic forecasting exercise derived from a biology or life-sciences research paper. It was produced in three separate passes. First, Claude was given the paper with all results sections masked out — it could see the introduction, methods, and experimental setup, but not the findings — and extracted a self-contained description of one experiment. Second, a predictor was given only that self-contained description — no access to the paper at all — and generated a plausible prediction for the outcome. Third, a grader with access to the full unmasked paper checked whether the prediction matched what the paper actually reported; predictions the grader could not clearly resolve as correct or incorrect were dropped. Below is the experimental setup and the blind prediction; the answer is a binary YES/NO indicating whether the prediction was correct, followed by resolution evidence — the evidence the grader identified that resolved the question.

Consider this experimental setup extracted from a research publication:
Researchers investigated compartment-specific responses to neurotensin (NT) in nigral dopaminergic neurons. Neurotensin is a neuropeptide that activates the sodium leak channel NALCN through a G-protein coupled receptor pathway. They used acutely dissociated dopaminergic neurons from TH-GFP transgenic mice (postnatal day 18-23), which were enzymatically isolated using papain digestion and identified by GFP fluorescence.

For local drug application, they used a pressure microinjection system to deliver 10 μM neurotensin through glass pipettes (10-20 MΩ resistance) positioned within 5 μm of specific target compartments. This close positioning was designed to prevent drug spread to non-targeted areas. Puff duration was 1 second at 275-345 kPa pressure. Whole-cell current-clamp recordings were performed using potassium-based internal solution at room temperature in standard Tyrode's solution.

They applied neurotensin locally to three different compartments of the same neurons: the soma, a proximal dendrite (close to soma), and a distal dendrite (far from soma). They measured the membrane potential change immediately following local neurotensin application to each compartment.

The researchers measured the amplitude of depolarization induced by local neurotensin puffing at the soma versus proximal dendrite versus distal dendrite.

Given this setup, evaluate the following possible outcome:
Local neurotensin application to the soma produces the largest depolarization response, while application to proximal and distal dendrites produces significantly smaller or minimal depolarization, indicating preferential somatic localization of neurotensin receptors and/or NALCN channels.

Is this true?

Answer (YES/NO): NO